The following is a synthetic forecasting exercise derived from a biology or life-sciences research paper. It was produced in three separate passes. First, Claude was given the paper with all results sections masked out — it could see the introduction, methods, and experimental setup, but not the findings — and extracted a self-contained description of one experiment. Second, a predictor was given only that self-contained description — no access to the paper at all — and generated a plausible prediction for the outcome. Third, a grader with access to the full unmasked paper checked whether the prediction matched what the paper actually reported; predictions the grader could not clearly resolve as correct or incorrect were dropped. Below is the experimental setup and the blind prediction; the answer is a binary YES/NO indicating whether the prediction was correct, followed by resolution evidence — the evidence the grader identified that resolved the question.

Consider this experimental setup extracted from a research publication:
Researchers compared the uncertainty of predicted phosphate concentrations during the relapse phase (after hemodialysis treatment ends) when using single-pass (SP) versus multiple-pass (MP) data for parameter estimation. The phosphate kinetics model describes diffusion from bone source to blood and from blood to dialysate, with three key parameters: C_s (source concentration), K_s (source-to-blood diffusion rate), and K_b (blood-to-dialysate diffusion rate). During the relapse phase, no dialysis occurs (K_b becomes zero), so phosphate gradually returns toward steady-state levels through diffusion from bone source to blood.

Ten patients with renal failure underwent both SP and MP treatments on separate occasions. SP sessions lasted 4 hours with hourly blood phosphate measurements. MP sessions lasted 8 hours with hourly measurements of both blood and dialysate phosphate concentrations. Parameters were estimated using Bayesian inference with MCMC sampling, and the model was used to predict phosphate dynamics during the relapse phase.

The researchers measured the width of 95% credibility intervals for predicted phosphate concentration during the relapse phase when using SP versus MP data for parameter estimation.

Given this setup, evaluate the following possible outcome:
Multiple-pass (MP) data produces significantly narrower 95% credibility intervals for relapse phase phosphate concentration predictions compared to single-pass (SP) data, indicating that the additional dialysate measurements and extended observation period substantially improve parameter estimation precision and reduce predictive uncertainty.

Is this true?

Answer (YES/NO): YES